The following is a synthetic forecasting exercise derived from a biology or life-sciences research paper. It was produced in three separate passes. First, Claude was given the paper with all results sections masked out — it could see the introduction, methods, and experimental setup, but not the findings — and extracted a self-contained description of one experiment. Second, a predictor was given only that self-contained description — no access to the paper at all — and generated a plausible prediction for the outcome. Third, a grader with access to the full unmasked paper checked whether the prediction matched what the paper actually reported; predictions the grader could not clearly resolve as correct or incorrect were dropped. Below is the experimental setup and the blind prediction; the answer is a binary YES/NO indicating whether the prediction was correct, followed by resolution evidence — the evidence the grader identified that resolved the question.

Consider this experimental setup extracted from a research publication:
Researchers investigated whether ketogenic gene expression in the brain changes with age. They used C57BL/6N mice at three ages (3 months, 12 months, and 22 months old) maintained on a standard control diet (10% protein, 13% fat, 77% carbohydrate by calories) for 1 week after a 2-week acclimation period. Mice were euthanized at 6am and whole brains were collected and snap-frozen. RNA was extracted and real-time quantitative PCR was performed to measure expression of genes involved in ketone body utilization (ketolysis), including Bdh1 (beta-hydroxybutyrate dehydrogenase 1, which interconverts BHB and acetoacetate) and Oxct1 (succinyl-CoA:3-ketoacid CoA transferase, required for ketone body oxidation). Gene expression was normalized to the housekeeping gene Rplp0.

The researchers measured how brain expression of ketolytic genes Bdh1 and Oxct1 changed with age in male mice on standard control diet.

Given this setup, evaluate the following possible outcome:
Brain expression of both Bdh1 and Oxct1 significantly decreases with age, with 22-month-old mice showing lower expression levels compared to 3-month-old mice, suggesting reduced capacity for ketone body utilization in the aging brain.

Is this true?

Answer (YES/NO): NO